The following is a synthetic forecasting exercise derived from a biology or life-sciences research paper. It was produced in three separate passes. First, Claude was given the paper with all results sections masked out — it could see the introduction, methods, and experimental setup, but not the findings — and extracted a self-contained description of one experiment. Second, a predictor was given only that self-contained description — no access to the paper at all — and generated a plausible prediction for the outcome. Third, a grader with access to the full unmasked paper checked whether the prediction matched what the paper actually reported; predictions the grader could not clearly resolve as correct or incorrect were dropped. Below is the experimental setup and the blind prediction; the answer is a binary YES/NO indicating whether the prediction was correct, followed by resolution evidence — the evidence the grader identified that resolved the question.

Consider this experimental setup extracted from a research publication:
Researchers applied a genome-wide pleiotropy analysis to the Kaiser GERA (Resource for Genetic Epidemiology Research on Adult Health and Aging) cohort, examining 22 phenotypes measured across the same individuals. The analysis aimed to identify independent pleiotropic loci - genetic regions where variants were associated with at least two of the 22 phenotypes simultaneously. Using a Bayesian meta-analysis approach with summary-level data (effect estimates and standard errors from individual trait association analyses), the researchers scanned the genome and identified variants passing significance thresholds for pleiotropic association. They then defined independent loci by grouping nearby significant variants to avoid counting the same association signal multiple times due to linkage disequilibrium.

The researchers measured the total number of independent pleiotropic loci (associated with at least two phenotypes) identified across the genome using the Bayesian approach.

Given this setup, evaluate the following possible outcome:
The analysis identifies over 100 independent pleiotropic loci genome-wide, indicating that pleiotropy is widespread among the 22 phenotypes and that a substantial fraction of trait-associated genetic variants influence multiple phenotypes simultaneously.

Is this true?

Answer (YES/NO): NO